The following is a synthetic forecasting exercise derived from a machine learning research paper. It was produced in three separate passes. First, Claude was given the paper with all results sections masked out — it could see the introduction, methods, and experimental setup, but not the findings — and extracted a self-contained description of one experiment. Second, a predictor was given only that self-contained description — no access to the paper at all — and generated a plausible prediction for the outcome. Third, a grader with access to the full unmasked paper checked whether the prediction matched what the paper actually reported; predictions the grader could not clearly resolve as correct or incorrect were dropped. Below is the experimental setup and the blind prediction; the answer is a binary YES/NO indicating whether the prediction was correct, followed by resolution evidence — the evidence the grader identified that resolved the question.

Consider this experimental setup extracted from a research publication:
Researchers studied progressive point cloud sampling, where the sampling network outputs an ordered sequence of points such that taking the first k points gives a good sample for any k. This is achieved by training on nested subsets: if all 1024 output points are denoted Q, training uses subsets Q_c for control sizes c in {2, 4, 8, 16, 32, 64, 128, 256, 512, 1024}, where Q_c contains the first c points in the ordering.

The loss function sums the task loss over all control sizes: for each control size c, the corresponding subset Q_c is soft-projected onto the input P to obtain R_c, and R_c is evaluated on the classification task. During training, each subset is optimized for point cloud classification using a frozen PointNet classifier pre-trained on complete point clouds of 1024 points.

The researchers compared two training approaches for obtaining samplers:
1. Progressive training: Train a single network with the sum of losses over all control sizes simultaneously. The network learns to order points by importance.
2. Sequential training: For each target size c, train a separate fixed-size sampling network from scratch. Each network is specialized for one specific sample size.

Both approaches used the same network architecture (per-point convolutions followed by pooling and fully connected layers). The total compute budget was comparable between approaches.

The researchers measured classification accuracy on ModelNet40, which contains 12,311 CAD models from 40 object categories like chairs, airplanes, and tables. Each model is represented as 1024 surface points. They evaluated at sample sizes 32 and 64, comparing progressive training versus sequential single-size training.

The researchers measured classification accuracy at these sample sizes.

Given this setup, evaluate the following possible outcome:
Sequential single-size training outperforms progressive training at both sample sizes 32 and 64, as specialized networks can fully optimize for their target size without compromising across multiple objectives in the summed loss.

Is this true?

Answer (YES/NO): YES